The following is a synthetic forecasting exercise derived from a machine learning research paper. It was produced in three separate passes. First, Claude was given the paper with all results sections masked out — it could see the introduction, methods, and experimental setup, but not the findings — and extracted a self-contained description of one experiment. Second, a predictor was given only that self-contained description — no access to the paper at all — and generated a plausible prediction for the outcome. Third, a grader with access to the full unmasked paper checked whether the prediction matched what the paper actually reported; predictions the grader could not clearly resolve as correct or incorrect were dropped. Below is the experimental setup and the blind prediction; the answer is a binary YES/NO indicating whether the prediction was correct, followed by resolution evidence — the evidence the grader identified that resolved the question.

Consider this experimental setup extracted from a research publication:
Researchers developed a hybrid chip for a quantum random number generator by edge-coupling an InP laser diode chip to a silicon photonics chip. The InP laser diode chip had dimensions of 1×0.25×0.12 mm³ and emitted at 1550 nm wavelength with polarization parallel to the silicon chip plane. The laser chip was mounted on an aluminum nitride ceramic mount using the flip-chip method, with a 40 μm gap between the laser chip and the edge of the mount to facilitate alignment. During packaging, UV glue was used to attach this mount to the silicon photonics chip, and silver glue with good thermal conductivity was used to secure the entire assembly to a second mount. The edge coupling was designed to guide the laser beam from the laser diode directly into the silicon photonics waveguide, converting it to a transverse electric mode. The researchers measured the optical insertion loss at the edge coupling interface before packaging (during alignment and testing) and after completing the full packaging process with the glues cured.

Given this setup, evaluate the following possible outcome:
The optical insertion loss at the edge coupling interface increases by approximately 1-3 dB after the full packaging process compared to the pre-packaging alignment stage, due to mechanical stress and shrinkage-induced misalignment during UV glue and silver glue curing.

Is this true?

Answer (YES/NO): YES